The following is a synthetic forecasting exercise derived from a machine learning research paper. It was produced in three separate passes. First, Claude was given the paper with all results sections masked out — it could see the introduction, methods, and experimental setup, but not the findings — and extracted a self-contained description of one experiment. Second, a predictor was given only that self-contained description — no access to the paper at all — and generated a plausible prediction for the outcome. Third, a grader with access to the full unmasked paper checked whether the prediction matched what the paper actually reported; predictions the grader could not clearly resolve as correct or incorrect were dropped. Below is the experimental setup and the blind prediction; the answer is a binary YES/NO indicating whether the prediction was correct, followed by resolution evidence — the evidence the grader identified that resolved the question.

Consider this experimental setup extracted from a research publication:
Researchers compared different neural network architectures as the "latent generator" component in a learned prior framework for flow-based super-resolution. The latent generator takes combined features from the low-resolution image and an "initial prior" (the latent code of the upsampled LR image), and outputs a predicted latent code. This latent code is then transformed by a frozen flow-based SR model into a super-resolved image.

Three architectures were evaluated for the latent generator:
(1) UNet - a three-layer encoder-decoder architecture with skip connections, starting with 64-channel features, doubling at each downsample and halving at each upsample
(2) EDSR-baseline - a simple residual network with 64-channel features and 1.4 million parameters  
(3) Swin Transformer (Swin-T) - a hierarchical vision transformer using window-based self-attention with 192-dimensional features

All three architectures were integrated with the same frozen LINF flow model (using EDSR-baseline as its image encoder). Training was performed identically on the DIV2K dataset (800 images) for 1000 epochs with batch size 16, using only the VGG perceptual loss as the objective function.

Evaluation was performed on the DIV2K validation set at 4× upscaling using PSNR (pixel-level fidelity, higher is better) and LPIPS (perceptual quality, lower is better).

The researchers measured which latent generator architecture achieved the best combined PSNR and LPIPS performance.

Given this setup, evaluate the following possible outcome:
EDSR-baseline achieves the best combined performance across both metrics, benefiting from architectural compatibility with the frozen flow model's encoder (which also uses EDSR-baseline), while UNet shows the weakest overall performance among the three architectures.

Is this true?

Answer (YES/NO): NO